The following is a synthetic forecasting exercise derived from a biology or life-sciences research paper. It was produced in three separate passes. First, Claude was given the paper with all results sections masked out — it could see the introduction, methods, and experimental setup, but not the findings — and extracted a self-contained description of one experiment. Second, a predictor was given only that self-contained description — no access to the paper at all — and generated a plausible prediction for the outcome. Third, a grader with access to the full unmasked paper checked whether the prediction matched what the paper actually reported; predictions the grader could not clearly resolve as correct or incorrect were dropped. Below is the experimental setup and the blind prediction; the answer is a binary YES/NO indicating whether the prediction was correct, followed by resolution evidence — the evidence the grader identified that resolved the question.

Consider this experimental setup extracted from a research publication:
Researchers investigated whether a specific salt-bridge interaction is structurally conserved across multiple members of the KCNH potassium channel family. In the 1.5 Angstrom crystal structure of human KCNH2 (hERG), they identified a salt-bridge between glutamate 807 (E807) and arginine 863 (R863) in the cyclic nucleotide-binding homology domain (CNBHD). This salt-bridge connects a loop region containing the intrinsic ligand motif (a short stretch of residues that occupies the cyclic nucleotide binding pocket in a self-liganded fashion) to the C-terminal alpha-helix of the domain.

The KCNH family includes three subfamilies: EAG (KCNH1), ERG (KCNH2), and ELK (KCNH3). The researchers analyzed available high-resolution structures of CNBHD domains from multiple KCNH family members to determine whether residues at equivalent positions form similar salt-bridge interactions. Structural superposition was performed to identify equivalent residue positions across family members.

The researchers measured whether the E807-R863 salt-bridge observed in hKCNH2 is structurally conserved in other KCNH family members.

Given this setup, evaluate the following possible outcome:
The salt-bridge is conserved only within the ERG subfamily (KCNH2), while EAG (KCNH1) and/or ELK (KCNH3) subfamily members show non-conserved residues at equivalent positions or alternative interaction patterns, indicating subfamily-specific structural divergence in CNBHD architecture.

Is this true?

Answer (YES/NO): NO